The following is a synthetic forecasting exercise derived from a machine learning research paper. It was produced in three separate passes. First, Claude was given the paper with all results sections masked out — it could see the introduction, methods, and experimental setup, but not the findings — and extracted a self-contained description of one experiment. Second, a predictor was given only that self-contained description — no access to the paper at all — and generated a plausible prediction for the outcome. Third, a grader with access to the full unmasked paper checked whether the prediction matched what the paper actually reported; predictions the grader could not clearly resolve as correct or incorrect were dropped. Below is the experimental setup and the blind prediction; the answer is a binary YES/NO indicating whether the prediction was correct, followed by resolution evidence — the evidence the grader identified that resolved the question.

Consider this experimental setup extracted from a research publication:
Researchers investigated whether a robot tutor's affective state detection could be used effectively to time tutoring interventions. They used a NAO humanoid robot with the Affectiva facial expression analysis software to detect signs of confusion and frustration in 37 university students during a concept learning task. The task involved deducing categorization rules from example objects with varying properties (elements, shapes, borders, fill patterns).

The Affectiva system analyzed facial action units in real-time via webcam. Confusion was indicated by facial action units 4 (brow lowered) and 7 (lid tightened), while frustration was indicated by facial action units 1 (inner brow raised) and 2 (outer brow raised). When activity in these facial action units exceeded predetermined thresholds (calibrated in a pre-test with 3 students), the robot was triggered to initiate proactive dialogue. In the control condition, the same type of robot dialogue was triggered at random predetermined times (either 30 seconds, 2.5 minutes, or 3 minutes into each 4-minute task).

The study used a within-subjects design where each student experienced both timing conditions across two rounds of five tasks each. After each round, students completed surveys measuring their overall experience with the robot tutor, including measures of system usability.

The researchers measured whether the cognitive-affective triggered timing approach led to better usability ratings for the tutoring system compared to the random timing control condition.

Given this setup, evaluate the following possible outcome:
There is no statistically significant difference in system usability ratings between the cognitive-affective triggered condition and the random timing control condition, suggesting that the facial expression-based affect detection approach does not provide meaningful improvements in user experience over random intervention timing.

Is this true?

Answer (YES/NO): NO